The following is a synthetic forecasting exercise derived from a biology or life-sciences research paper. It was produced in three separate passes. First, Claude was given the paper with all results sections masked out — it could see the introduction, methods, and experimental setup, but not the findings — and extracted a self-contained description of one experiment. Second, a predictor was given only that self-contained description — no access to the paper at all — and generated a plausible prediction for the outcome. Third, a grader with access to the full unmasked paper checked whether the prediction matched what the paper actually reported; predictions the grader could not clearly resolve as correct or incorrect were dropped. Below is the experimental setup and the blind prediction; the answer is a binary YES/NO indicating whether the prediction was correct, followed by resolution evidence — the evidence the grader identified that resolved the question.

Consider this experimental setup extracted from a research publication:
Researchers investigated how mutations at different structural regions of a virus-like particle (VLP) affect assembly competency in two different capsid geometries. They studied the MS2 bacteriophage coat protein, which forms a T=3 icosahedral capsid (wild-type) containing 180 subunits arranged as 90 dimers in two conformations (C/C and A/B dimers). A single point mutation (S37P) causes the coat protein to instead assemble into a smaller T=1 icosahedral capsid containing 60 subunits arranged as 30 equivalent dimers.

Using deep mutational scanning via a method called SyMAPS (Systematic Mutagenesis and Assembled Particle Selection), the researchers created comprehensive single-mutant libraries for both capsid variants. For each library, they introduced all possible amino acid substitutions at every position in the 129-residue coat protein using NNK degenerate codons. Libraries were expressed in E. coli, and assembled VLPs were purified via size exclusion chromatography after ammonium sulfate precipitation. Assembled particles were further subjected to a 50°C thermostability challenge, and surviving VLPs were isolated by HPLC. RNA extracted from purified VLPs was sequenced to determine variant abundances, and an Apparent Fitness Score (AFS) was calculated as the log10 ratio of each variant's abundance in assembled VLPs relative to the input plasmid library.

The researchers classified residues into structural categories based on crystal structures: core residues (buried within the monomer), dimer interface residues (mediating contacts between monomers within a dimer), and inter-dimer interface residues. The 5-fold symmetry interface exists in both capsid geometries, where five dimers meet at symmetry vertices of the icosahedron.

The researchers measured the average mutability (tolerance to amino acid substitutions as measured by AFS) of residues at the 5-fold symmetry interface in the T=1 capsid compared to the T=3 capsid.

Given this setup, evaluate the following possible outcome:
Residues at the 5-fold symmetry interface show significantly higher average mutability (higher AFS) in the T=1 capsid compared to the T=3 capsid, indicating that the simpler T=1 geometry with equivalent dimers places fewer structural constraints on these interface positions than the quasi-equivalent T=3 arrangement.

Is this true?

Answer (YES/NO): YES